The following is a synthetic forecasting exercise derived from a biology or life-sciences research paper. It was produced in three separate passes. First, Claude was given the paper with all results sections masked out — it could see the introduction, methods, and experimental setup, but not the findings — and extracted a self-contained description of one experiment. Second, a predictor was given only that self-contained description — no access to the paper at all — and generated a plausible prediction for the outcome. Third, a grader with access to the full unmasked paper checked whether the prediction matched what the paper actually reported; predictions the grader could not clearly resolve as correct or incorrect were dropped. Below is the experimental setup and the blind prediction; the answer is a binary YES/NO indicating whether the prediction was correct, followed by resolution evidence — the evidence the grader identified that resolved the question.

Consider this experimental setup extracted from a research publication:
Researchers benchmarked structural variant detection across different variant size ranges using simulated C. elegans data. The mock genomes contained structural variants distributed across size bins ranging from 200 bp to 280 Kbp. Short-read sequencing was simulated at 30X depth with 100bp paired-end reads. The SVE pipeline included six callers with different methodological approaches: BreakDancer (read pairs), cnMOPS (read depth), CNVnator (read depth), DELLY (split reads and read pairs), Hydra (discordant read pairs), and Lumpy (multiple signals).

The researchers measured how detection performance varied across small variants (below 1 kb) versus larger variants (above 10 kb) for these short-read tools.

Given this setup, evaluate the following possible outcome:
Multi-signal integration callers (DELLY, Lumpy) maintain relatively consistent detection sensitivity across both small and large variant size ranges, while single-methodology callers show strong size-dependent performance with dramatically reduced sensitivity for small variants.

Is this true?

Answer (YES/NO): NO